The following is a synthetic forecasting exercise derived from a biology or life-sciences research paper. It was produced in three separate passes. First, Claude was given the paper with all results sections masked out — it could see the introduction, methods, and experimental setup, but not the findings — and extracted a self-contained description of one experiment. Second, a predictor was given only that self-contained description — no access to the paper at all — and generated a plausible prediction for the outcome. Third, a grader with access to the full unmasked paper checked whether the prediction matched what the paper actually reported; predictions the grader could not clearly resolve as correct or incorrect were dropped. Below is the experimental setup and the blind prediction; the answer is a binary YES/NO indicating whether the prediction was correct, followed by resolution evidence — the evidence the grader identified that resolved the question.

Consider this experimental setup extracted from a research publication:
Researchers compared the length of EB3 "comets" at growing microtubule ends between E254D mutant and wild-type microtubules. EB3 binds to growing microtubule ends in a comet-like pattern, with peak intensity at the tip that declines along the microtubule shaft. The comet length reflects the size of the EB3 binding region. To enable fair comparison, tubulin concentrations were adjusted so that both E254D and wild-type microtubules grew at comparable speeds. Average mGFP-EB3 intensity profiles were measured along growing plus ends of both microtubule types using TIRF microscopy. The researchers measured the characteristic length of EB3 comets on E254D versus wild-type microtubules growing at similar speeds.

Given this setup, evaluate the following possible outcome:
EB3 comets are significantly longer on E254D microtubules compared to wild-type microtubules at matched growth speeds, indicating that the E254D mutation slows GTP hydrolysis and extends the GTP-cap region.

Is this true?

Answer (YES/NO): YES